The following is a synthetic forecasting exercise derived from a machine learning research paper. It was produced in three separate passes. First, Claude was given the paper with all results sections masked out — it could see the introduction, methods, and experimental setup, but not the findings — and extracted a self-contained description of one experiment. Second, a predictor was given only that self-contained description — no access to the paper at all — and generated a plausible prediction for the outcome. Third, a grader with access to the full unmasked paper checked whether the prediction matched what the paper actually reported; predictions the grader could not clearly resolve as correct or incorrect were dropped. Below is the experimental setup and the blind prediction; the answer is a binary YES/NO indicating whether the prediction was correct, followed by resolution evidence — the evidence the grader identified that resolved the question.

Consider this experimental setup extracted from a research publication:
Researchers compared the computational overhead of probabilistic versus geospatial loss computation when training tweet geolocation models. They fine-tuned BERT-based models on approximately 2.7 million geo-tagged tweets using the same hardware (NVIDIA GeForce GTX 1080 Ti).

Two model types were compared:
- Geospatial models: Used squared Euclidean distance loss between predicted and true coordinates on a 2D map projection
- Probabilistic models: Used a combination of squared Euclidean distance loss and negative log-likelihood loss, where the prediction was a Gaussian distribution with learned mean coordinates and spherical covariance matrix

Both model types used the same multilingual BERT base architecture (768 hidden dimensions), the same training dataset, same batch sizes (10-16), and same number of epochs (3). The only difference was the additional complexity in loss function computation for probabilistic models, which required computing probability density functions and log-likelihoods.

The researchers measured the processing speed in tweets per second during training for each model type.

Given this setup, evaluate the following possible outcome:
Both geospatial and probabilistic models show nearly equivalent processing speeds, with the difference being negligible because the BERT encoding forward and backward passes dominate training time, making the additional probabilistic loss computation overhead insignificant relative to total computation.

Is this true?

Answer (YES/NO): NO